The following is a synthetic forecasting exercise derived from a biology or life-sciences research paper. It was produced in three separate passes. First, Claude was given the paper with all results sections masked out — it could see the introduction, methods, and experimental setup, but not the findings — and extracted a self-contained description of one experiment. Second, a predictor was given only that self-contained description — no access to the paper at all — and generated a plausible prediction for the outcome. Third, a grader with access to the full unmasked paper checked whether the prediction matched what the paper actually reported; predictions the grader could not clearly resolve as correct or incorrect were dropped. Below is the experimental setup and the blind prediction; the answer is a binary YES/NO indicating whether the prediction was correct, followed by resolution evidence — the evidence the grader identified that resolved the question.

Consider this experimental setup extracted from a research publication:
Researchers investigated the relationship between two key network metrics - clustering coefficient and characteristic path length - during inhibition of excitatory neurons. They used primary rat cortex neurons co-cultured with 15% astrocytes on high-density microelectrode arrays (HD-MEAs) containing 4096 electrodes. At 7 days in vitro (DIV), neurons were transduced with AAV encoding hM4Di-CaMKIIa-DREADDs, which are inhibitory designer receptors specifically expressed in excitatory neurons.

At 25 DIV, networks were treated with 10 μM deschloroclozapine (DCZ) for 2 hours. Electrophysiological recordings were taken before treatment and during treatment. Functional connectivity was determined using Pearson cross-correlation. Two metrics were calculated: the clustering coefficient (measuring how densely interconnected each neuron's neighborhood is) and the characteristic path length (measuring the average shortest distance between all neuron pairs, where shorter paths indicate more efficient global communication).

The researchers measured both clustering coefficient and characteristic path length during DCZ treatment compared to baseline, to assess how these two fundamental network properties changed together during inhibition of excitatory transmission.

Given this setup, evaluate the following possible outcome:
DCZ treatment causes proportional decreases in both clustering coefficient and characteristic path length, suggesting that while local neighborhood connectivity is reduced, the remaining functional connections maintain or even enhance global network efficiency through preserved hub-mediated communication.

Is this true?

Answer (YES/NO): NO